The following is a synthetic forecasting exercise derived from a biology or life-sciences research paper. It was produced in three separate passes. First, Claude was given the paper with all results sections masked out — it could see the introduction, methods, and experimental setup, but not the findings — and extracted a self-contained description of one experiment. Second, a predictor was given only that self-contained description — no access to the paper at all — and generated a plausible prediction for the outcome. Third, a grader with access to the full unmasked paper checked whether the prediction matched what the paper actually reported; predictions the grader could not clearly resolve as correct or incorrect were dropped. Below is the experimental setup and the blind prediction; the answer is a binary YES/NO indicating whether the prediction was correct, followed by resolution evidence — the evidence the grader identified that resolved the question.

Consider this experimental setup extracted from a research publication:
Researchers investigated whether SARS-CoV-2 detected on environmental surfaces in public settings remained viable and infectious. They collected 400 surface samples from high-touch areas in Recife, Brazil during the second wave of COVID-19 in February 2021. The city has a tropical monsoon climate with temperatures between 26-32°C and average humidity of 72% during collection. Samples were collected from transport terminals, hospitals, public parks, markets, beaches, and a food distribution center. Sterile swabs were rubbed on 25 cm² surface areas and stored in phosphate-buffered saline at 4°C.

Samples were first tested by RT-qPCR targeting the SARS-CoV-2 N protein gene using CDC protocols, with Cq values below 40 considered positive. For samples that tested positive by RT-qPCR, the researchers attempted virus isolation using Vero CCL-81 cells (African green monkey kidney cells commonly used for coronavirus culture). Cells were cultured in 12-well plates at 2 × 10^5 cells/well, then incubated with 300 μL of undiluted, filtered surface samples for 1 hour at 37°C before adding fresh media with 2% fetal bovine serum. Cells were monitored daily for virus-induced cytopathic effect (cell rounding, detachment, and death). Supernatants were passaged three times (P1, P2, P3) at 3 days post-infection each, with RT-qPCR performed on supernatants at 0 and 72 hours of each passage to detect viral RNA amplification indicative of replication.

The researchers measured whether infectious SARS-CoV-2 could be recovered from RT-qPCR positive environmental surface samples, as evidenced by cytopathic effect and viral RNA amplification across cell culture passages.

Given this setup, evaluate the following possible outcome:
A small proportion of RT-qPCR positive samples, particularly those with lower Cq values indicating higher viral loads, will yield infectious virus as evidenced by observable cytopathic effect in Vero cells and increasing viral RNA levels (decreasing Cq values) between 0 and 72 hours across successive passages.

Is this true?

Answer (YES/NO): NO